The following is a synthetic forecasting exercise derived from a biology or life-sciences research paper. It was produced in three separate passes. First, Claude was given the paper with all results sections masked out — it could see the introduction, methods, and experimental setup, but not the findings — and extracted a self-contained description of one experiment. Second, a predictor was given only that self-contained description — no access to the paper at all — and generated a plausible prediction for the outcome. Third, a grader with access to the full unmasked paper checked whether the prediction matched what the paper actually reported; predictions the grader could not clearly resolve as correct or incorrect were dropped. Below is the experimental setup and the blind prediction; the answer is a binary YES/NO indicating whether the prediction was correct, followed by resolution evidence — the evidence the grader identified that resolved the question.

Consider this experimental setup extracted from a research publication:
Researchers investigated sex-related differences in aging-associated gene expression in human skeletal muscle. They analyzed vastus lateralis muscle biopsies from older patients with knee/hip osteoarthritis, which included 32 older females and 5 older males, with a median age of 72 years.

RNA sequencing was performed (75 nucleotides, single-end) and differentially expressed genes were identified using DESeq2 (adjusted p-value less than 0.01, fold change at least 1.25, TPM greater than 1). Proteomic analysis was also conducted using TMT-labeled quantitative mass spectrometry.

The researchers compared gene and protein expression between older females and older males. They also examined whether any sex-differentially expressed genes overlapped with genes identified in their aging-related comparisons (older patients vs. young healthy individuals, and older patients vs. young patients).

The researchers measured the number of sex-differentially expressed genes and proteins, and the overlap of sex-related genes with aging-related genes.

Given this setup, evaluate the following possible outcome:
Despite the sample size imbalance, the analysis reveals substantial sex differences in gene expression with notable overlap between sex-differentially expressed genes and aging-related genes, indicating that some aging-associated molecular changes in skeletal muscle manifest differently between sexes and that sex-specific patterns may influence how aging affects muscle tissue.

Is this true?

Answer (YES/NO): NO